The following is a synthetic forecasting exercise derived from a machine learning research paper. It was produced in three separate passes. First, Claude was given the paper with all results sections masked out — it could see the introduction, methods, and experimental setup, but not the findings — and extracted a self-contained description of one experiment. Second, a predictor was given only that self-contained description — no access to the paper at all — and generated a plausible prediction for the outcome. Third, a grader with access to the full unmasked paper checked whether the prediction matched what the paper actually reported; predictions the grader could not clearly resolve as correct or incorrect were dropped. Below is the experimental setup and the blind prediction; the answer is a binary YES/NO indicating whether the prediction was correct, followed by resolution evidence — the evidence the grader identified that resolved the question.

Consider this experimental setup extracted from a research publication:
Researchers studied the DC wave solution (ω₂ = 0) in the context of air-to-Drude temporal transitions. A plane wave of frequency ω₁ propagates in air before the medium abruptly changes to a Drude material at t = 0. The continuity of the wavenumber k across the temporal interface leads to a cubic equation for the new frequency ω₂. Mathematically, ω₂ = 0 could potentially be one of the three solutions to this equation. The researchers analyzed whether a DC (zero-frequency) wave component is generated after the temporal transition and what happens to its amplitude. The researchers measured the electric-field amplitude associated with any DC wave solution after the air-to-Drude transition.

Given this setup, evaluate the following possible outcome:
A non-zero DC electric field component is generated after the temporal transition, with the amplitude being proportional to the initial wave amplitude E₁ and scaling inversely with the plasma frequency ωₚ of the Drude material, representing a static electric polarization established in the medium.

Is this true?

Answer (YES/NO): NO